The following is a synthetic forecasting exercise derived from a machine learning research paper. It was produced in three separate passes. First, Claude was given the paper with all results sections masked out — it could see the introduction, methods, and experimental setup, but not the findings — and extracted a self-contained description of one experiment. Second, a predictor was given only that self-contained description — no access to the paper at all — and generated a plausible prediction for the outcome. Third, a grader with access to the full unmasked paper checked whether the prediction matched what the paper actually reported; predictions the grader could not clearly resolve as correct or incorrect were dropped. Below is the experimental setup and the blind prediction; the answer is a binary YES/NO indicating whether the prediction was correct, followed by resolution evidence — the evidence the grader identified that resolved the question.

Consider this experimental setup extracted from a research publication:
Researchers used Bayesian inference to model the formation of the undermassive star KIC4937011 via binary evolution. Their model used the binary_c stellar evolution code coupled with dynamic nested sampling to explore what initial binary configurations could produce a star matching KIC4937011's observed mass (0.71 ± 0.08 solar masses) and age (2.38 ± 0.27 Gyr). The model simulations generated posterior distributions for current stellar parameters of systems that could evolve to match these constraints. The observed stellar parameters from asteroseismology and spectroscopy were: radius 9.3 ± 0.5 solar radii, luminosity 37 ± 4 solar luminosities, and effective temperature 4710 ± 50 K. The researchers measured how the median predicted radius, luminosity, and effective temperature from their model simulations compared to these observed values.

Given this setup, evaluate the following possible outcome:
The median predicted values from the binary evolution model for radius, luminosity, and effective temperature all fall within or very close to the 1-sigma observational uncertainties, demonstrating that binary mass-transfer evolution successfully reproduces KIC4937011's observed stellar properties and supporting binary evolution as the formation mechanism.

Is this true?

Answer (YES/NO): NO